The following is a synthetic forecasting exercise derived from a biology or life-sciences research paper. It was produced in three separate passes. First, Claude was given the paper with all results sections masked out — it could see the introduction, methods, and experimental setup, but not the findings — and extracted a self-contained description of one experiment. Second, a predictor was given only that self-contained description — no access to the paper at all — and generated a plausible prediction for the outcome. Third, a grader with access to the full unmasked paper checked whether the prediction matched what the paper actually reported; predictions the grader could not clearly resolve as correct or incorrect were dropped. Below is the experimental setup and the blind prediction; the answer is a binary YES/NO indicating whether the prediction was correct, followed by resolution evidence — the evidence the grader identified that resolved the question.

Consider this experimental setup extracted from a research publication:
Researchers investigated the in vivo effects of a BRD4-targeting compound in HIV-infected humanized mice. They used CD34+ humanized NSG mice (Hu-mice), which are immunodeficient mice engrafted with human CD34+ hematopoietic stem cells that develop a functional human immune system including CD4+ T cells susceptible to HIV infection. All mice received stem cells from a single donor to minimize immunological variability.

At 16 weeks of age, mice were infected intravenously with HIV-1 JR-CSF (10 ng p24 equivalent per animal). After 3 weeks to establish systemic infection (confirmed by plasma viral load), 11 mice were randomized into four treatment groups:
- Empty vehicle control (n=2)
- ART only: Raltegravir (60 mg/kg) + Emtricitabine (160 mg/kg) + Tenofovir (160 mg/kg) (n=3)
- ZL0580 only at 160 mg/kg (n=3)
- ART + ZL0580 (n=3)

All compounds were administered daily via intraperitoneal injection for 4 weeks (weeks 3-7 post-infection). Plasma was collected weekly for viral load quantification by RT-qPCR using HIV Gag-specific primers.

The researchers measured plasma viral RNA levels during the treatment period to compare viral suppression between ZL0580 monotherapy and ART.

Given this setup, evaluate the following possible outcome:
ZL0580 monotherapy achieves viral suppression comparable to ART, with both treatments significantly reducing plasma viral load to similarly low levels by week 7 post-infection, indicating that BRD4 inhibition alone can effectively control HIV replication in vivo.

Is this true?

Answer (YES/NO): YES